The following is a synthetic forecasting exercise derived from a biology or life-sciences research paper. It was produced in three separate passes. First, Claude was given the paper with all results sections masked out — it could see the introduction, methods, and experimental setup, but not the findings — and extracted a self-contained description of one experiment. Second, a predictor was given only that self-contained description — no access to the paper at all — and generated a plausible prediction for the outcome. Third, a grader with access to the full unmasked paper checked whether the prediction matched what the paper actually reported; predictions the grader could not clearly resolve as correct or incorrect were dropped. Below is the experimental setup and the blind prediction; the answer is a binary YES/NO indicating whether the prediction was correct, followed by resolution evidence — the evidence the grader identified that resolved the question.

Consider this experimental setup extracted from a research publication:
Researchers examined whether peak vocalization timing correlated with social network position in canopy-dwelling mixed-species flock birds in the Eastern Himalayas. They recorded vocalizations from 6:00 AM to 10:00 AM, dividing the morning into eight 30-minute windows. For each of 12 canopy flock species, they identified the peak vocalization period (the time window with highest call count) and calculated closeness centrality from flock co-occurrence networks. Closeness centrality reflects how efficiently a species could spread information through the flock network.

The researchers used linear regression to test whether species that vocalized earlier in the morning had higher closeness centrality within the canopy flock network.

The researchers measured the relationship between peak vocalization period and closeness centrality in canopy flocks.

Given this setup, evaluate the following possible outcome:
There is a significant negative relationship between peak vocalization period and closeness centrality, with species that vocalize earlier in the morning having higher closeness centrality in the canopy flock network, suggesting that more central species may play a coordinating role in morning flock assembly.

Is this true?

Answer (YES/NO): NO